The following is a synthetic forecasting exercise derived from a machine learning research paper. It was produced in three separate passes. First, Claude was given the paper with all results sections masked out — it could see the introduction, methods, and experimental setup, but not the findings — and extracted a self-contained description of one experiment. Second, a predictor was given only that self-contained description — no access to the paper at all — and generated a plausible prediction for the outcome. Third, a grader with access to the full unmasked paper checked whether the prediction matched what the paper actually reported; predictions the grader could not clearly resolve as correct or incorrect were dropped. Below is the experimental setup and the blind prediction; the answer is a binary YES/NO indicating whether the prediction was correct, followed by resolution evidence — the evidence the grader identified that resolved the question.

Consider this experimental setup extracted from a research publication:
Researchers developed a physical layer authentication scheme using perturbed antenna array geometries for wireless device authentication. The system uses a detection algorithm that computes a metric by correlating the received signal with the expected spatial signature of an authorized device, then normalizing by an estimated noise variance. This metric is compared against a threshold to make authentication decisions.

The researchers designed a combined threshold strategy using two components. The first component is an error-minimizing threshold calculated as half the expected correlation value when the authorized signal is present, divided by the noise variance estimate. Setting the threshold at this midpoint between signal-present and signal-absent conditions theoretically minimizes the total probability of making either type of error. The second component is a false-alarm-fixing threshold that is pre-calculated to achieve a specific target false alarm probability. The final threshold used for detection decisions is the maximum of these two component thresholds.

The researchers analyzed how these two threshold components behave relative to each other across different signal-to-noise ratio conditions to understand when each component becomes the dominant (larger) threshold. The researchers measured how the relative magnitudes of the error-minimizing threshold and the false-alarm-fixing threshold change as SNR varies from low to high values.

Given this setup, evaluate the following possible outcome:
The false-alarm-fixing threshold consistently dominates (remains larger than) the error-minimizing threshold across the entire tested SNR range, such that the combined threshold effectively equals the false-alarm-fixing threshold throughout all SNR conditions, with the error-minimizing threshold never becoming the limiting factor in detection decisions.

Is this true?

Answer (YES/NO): NO